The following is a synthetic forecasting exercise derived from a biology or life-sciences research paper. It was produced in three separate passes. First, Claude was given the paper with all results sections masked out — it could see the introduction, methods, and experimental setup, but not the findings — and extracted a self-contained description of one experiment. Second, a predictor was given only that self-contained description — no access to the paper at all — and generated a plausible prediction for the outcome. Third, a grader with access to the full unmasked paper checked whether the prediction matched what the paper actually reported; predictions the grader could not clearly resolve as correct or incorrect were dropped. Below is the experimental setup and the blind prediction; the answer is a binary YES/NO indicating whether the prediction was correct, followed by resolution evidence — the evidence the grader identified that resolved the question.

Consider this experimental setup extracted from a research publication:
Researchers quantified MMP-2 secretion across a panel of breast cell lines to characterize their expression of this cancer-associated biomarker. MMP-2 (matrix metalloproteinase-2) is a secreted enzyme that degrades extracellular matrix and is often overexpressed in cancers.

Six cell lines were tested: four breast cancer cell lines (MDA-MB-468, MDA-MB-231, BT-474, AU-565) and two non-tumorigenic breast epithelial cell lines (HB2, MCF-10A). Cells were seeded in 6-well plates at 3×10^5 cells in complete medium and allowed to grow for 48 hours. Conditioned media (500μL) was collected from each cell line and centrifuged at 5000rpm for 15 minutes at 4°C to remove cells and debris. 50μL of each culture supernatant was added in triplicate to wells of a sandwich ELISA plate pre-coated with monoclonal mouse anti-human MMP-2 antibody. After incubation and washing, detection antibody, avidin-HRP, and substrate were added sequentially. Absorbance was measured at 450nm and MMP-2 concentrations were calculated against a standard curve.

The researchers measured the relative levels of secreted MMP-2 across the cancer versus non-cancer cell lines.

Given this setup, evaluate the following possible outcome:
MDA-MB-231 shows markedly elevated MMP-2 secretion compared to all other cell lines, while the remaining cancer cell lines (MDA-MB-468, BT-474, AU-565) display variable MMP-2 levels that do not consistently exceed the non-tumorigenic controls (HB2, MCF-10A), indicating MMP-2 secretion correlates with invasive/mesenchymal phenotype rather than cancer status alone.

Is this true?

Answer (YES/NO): NO